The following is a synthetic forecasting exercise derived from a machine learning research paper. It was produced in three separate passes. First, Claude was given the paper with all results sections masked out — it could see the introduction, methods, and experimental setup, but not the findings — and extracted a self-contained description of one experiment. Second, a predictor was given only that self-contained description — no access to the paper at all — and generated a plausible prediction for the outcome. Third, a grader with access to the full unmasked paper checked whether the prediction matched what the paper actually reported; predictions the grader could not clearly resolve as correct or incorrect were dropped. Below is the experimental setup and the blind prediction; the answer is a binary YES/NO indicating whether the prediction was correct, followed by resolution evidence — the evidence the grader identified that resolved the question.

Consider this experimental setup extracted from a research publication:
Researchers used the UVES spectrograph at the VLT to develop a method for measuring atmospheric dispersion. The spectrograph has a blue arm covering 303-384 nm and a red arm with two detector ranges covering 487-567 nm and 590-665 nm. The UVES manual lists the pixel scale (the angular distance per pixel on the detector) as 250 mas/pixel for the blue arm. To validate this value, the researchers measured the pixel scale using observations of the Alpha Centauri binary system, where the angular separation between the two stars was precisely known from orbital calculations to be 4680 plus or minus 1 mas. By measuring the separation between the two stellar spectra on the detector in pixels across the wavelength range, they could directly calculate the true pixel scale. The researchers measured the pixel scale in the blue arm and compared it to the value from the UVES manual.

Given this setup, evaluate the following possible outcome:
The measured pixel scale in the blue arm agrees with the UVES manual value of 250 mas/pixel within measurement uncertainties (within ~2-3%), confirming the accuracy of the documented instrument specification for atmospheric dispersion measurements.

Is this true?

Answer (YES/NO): NO